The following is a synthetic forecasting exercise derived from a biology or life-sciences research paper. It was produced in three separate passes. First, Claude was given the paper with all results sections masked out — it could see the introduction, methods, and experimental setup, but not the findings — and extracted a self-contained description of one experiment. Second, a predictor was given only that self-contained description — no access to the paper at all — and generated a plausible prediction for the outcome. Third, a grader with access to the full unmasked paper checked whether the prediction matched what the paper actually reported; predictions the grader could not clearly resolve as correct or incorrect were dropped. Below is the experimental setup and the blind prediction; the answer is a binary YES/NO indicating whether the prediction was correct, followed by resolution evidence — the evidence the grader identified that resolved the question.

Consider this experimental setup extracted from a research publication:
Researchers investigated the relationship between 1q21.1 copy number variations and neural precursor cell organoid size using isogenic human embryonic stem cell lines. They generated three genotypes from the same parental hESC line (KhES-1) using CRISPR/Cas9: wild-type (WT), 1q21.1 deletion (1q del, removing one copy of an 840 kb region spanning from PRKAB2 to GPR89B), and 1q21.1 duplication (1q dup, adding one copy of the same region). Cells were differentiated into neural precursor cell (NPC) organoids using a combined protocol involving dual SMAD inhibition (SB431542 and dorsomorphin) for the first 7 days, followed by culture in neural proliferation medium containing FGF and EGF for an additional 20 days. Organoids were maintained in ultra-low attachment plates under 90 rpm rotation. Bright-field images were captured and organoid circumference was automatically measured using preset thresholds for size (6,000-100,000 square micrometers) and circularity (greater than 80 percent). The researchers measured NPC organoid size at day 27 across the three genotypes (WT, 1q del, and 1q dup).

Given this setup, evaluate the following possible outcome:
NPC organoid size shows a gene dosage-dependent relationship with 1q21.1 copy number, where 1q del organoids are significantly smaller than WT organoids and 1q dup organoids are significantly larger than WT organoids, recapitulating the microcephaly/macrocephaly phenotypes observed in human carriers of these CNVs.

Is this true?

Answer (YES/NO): YES